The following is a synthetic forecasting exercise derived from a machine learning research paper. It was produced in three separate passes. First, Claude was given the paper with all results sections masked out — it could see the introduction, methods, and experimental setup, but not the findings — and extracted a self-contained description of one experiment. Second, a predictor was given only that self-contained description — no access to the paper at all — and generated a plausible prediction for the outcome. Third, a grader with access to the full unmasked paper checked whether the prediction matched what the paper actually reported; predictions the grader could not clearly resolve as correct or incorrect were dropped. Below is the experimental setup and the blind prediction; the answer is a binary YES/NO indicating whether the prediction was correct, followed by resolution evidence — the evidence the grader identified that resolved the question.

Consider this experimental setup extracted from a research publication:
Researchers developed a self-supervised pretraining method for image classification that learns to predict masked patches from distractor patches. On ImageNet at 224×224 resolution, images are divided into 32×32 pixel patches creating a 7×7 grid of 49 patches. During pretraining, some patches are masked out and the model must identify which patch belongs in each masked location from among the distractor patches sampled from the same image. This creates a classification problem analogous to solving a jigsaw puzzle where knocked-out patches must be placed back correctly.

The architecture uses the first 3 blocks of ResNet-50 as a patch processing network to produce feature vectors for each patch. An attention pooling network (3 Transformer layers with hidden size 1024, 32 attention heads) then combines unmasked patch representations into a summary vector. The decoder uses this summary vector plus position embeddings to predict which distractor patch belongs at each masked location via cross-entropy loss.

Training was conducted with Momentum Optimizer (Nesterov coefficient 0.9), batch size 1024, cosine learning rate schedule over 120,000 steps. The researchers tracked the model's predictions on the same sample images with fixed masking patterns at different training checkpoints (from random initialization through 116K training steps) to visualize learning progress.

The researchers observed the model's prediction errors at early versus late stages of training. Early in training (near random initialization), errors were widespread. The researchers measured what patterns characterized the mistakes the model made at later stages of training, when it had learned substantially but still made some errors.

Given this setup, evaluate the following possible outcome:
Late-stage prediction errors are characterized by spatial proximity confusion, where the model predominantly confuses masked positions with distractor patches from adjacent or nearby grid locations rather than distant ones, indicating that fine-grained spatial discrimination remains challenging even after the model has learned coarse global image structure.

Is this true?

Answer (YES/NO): NO